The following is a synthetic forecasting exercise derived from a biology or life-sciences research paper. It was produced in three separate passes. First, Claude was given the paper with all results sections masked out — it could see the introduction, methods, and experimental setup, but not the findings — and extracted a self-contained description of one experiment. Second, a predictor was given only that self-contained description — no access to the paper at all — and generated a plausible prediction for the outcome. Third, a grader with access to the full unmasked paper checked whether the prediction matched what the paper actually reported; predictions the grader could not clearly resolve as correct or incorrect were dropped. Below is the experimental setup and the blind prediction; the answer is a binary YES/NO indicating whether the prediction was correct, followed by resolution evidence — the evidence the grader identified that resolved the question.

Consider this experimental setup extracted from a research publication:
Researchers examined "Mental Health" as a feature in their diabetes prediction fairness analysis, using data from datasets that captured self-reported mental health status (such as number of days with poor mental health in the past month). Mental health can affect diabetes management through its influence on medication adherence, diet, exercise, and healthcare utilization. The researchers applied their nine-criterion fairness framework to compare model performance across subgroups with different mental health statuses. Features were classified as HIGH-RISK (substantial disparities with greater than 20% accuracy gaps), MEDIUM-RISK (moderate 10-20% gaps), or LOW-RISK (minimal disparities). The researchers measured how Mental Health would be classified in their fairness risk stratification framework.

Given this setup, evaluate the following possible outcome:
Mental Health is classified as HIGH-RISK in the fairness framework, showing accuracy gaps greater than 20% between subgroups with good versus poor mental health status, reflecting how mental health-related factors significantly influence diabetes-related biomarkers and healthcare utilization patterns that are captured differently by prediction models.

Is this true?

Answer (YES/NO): NO